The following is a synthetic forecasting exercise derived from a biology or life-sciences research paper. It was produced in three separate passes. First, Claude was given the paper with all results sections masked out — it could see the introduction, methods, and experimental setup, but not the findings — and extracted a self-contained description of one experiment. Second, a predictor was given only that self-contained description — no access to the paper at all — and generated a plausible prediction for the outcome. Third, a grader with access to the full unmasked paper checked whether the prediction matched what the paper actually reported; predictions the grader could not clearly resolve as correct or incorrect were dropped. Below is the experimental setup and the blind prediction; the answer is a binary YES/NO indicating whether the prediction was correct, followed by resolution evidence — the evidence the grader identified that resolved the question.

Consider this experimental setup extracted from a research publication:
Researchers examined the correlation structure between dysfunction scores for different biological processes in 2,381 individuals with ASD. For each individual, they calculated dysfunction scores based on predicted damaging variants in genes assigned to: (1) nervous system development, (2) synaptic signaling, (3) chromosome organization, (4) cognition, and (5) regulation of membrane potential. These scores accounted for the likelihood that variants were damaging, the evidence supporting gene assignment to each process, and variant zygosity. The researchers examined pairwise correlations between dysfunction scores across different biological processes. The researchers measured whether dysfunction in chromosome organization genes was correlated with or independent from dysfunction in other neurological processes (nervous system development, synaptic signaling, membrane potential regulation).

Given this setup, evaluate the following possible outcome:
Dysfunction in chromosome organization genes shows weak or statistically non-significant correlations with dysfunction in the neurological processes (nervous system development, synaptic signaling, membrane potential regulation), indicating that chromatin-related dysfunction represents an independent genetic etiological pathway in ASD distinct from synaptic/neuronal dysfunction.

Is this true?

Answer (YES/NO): YES